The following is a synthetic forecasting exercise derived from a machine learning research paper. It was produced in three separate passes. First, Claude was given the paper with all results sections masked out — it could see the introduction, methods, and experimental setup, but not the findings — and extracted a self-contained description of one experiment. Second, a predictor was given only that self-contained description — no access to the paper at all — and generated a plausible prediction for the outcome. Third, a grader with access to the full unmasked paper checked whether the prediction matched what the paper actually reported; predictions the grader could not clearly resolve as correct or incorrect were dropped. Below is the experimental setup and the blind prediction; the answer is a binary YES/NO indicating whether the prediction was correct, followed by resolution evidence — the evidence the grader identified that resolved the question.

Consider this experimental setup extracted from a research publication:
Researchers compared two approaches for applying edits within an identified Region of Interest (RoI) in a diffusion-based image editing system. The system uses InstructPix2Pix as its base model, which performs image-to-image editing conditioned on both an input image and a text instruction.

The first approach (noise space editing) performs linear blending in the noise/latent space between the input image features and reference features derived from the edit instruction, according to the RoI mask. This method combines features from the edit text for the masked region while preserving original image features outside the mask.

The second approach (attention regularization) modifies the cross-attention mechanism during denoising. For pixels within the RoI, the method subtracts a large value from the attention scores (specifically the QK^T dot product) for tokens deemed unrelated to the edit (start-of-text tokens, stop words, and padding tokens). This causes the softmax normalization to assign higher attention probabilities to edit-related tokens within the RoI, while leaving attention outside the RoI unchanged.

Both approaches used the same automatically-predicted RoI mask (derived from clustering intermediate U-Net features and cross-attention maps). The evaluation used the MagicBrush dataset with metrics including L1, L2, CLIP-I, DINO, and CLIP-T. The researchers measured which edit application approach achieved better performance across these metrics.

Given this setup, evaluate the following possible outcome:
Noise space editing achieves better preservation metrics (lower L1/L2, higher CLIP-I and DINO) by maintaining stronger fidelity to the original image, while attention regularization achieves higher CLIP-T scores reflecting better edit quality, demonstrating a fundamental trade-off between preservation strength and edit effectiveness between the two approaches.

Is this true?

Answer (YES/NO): NO